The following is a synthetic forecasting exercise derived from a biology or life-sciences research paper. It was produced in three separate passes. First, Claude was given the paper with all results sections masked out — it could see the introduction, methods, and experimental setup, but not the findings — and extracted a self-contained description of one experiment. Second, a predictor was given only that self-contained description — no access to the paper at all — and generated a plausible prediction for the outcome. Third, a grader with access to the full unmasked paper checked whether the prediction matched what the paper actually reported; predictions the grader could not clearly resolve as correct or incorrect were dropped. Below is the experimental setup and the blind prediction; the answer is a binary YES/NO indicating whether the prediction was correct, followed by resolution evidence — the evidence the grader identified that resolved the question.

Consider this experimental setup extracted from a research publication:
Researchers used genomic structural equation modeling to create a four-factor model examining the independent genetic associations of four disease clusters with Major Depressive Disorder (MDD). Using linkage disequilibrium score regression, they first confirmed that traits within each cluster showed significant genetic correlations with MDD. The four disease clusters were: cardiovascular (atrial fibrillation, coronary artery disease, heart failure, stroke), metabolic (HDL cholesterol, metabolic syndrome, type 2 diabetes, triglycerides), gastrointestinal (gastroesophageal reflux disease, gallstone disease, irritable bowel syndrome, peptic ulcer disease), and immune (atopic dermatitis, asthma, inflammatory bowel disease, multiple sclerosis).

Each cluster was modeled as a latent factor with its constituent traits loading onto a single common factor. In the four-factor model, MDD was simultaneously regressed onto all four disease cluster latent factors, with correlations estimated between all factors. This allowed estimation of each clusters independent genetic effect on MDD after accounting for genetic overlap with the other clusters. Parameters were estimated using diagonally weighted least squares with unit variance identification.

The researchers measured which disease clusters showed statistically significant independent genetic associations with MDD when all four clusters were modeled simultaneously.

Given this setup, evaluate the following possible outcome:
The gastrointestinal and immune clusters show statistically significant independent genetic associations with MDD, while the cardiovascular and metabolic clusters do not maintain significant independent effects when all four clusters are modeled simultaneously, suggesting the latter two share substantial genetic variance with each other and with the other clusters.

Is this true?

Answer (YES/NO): NO